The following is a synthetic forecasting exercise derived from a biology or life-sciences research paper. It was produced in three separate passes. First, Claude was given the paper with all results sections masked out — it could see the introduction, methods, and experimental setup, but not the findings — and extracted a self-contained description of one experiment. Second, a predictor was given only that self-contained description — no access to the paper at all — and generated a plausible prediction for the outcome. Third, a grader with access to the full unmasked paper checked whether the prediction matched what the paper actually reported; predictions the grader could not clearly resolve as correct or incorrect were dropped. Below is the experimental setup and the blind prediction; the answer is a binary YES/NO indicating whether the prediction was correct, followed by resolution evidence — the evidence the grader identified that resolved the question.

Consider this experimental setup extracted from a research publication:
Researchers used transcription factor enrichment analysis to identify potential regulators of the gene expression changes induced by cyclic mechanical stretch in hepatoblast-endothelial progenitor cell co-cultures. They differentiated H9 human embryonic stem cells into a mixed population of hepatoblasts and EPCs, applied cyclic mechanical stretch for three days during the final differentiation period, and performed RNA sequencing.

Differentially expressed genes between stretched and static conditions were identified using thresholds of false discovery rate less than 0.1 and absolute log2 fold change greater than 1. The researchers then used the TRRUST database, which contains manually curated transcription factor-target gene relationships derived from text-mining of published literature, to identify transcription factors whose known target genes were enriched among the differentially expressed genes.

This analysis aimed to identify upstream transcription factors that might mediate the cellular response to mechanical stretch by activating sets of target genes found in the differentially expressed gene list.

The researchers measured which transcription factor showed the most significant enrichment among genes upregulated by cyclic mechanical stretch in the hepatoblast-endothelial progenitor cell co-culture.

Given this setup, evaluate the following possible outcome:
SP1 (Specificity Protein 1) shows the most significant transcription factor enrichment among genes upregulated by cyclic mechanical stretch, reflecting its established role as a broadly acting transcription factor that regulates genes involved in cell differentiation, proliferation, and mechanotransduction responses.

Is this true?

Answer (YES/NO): NO